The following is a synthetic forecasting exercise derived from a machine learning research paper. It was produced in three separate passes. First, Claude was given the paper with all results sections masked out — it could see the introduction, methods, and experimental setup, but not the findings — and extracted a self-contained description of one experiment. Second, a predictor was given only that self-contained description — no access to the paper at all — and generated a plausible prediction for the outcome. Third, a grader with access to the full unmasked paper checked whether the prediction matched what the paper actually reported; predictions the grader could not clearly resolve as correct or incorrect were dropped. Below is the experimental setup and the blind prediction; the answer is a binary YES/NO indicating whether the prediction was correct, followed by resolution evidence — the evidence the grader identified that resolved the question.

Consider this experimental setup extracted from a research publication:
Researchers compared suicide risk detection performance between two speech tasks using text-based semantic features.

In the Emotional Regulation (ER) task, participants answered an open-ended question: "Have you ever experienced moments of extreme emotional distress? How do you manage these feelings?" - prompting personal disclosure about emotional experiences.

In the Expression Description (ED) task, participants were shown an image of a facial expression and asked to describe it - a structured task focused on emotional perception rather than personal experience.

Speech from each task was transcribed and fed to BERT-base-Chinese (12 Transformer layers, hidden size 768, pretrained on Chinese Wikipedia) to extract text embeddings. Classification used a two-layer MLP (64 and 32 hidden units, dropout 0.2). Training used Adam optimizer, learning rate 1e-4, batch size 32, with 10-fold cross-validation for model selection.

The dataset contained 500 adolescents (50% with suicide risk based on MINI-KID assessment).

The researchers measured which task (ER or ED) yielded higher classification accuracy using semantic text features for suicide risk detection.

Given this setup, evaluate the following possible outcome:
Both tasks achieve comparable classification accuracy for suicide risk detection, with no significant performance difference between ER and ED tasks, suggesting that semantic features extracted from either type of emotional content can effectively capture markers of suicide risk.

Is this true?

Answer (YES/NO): NO